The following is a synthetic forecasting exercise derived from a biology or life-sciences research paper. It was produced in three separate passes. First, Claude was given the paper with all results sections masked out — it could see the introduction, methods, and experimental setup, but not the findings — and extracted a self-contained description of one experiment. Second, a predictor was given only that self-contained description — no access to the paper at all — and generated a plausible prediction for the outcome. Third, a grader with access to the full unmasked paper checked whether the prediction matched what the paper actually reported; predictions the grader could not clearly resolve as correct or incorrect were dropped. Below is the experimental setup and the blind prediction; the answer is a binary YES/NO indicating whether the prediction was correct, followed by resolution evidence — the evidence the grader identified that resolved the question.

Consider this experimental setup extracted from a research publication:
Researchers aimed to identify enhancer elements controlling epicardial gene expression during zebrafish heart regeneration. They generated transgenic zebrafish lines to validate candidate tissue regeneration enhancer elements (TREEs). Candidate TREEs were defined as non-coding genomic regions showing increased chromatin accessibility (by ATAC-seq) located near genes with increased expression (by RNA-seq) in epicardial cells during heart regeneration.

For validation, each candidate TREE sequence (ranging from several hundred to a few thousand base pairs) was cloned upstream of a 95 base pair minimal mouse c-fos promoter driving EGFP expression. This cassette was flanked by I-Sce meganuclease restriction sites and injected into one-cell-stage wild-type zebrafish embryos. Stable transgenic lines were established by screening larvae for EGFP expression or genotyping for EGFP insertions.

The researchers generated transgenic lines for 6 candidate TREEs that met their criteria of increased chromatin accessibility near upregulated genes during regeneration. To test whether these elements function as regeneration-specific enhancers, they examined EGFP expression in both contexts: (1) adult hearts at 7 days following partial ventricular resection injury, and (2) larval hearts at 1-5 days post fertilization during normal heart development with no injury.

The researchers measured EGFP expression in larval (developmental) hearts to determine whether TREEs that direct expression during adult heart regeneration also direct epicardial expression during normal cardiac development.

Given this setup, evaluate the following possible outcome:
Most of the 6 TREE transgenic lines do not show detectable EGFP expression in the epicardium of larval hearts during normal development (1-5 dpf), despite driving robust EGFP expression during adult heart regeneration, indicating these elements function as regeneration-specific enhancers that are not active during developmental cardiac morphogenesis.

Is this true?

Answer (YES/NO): YES